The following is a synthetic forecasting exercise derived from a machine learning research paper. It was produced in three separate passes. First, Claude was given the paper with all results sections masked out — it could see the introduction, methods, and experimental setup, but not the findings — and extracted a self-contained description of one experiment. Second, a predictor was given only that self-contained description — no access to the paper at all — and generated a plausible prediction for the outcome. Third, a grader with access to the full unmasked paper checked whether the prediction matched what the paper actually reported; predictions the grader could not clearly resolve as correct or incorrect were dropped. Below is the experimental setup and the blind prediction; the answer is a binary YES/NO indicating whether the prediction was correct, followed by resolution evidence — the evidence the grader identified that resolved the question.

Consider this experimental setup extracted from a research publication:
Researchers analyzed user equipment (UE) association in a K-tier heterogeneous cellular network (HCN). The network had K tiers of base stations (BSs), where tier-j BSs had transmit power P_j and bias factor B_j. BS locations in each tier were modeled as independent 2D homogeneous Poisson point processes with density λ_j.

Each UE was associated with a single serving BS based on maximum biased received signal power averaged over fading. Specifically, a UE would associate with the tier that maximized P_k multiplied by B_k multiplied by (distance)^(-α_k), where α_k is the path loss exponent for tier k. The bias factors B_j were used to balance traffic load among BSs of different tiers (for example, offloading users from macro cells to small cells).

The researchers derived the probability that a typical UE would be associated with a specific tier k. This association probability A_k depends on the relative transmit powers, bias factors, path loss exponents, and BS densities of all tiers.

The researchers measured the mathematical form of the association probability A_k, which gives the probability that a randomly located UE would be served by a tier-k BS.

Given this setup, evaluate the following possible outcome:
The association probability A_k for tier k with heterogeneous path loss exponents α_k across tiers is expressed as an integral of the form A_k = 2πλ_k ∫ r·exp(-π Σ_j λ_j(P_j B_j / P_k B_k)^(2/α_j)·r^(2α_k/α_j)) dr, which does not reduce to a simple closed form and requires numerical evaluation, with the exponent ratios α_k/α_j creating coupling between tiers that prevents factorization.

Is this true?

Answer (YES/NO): NO